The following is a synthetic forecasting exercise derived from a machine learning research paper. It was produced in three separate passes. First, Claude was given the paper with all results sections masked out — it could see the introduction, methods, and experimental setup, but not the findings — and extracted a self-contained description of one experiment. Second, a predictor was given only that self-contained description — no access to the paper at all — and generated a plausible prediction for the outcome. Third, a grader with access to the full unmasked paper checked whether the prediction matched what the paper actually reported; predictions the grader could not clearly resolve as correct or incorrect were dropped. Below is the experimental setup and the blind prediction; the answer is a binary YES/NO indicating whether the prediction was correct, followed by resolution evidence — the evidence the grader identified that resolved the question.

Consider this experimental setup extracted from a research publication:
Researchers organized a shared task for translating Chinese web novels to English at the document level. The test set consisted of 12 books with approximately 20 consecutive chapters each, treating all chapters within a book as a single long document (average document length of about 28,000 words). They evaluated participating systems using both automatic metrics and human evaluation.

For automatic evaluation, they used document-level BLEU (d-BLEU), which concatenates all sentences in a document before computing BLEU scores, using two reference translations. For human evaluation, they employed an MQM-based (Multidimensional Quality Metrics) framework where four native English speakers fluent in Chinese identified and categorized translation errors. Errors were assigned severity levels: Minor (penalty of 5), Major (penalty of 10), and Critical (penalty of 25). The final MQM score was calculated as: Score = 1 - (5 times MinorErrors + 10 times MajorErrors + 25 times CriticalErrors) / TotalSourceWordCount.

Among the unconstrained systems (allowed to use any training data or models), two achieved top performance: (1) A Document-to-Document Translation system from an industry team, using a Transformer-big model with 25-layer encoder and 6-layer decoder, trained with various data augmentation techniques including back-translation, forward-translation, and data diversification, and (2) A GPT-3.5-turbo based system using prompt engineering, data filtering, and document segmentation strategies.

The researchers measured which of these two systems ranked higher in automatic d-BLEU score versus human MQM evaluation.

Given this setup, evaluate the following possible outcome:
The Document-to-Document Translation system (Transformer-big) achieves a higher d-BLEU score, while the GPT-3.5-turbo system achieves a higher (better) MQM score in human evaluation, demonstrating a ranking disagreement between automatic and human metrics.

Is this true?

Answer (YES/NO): YES